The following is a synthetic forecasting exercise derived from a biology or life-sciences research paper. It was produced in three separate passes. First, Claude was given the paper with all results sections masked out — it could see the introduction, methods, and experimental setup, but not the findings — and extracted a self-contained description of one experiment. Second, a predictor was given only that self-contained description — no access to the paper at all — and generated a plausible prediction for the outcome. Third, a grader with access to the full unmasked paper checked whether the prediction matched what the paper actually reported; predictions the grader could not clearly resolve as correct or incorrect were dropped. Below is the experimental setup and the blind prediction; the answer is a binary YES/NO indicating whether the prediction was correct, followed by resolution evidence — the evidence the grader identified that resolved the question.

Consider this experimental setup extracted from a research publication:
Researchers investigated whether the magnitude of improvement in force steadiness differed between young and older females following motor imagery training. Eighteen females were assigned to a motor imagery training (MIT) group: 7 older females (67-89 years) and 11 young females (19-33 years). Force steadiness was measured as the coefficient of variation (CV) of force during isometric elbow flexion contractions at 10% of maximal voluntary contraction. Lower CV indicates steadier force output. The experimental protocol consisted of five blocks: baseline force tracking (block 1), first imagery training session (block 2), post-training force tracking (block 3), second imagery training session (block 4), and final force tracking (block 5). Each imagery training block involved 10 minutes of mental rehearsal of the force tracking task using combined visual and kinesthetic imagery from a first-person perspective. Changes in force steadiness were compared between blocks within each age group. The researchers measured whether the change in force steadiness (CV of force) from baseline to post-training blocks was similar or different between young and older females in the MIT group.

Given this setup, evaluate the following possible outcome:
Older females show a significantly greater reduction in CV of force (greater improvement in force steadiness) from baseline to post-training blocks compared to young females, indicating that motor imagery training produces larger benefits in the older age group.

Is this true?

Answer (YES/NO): NO